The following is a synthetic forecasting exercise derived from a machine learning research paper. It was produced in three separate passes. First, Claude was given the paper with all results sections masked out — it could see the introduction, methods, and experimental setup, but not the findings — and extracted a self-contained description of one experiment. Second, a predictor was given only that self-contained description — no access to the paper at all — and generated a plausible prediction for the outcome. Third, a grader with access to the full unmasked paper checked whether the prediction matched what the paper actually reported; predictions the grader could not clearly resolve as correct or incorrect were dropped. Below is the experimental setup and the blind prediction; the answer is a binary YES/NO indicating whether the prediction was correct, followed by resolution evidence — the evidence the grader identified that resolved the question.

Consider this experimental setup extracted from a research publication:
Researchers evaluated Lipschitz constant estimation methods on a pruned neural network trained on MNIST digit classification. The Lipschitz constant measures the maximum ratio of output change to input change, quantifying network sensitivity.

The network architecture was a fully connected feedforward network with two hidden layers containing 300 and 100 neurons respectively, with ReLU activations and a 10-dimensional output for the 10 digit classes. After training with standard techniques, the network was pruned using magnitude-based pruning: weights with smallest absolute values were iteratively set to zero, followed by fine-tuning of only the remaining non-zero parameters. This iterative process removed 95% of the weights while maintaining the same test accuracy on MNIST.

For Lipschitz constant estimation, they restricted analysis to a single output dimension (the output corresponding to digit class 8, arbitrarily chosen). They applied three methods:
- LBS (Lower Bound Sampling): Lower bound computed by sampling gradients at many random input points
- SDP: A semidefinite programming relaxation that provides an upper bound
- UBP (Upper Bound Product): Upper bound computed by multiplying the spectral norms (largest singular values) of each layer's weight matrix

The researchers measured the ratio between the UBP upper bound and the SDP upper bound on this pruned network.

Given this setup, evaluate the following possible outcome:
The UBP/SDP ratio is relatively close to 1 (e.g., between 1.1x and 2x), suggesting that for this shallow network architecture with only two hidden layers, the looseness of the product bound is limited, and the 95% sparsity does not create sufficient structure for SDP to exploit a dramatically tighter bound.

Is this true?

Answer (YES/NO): NO